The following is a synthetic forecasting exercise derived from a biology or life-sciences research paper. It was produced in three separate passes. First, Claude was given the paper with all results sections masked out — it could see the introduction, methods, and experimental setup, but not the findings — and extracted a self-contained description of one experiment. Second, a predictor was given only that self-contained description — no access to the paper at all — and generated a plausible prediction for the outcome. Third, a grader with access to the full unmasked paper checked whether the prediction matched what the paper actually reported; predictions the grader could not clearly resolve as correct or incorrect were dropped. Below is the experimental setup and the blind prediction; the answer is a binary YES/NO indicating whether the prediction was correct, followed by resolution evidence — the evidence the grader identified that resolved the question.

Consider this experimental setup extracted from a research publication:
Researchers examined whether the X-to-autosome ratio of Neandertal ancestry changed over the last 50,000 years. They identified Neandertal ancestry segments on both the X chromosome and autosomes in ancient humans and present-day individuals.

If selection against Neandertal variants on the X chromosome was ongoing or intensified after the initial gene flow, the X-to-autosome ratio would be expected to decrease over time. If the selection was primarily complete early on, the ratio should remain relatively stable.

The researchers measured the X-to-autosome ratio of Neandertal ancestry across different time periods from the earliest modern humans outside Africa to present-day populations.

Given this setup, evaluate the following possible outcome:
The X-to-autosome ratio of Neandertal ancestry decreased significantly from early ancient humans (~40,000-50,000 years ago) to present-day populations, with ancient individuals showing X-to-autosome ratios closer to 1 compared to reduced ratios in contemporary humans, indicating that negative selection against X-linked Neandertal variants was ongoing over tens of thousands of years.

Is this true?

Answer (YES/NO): NO